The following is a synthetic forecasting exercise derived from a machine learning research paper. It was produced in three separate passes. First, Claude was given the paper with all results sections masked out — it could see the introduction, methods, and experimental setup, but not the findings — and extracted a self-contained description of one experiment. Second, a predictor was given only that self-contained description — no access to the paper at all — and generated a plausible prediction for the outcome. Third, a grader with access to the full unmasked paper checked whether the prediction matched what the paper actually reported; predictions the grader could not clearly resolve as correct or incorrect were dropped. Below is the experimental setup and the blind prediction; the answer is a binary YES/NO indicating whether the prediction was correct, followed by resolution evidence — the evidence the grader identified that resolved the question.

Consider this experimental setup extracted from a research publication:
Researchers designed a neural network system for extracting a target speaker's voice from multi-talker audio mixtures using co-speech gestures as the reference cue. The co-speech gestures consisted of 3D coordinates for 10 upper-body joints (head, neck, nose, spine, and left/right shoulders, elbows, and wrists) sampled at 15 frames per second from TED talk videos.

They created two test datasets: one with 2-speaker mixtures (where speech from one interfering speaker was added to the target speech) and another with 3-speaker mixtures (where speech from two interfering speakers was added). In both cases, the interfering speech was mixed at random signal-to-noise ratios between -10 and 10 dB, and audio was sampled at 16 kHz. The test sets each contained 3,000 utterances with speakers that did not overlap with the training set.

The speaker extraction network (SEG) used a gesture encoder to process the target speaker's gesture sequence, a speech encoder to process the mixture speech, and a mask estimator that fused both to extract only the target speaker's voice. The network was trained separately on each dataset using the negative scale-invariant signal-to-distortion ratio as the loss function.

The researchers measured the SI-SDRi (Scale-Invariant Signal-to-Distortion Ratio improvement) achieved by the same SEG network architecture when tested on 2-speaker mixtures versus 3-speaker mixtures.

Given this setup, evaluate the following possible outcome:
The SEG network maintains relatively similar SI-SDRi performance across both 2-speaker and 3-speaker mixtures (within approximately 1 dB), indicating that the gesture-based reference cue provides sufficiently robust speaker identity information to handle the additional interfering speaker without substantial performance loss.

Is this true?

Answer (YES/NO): NO